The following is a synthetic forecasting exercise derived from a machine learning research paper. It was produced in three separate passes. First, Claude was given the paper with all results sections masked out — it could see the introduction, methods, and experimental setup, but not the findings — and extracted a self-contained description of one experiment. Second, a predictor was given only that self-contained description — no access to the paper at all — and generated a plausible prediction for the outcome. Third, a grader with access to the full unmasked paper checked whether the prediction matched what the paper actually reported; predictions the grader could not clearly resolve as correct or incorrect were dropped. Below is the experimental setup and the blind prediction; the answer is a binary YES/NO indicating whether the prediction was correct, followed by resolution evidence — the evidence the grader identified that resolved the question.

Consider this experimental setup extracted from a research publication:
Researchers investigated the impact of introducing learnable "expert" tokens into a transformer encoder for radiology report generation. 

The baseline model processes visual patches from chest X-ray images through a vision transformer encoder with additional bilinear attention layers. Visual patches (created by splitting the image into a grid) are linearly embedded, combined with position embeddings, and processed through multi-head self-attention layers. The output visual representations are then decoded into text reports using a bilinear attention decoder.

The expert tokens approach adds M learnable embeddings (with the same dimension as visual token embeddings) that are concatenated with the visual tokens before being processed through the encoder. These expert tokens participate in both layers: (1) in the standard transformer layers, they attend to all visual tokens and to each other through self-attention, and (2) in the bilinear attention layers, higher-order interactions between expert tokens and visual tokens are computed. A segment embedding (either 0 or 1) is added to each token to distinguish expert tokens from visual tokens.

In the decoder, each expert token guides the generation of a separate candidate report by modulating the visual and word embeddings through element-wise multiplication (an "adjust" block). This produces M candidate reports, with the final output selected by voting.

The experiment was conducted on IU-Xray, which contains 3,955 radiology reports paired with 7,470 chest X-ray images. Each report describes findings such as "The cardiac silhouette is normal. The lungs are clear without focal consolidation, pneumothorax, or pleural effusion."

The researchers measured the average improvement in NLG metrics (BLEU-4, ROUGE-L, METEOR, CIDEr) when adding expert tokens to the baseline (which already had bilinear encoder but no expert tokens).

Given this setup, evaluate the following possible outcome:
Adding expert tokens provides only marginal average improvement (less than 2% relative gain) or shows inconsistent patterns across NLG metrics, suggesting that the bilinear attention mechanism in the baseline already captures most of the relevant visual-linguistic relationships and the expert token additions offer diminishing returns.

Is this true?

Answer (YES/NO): NO